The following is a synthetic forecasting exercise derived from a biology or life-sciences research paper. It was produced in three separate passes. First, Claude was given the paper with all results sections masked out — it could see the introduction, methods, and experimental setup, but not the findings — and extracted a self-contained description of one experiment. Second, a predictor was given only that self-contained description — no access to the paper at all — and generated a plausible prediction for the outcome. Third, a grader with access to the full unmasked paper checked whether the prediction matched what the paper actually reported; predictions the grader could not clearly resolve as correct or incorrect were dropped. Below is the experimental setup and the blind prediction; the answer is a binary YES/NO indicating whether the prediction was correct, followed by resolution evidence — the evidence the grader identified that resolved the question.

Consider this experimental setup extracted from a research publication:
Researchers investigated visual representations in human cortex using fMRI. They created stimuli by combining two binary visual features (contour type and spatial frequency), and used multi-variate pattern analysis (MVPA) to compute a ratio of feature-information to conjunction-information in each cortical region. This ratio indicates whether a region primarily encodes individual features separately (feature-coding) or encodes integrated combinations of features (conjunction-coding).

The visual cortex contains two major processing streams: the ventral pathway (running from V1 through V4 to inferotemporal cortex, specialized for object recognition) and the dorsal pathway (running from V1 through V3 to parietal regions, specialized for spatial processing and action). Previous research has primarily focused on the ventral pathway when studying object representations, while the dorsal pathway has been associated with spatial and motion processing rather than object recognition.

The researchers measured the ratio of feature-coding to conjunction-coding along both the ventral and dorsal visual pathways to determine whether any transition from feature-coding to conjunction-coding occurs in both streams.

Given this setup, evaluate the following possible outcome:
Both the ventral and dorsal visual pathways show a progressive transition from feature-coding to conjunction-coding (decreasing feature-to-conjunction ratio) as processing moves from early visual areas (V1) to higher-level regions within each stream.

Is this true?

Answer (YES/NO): YES